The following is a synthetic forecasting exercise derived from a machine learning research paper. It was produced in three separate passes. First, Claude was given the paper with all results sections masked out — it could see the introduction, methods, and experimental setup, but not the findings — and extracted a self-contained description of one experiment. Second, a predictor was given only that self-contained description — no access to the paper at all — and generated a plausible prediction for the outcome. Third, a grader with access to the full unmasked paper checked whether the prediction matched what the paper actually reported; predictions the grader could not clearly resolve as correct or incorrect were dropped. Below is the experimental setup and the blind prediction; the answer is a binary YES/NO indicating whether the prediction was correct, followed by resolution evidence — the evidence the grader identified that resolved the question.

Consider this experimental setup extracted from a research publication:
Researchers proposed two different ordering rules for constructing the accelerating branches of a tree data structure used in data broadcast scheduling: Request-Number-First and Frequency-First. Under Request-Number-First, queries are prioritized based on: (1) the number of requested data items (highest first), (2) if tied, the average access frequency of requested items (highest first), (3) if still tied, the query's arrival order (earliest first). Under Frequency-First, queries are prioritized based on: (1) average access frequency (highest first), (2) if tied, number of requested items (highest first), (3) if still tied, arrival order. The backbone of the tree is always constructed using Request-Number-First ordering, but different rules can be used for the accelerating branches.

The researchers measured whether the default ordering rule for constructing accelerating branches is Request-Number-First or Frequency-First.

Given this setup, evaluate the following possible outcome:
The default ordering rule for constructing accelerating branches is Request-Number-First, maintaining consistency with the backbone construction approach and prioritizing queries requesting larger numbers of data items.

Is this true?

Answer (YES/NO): NO